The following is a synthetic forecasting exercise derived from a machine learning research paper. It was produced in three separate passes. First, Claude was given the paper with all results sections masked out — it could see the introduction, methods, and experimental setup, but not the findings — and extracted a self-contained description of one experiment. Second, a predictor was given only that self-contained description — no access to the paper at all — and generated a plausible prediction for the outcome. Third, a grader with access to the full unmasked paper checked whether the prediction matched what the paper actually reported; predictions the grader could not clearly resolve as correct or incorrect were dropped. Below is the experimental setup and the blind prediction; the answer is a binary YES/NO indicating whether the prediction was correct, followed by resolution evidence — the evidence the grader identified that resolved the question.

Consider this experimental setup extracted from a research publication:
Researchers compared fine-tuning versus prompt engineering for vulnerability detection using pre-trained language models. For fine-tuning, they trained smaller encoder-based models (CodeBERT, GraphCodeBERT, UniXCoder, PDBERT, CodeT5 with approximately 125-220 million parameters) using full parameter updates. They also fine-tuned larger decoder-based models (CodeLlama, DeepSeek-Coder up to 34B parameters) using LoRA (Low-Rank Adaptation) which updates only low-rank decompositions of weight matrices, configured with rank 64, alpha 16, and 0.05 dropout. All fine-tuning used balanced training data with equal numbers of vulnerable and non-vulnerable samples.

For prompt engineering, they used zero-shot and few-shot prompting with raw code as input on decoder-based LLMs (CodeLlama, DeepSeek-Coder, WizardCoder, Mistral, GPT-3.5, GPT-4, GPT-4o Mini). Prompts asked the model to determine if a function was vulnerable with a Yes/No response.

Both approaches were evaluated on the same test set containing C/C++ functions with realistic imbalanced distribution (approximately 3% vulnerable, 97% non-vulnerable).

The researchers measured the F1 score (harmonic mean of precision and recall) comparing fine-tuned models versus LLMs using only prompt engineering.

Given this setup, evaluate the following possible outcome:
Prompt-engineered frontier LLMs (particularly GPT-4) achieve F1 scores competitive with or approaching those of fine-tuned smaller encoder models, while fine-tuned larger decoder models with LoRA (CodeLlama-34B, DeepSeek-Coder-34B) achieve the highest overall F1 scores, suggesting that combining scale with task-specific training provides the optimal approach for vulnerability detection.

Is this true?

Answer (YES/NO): NO